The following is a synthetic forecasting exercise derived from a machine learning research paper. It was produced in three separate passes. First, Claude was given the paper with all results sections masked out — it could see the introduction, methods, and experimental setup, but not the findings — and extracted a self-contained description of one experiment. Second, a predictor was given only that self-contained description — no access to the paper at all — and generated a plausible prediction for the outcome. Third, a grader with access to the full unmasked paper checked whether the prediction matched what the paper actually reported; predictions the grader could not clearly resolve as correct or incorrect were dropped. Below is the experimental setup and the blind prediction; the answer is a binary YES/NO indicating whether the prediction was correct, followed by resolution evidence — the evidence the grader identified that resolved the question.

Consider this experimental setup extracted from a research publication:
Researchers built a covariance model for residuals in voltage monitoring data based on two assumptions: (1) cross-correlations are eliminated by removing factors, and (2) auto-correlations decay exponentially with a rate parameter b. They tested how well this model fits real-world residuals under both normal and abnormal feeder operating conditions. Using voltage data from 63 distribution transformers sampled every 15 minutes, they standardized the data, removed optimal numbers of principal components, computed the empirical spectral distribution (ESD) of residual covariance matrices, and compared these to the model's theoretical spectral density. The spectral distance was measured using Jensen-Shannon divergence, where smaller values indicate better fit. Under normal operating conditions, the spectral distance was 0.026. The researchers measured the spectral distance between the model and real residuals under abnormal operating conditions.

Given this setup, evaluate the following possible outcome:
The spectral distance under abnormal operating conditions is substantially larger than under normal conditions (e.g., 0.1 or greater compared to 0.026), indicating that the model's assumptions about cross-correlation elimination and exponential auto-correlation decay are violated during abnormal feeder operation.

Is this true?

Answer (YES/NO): NO